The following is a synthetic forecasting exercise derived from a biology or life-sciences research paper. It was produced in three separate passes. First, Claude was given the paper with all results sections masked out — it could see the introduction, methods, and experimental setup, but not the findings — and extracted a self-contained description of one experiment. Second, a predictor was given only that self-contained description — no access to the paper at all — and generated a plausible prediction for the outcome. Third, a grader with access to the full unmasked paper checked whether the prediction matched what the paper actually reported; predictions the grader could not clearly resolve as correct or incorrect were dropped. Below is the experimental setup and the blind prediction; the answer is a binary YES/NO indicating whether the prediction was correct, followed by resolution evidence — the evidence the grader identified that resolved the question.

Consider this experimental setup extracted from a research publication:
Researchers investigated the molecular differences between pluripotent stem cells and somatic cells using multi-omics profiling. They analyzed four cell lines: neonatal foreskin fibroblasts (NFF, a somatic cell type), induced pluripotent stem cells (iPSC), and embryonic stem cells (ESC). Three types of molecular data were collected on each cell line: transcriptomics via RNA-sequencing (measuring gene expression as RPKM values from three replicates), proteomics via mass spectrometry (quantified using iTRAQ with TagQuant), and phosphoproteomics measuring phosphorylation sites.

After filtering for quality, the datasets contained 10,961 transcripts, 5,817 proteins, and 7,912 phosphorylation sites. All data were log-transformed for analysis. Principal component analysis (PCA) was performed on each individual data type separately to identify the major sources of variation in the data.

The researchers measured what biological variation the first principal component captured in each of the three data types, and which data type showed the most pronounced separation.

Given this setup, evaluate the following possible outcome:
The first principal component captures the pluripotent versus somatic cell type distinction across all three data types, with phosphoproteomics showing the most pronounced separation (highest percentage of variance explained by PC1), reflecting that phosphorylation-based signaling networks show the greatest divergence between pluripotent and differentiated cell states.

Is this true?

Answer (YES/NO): NO